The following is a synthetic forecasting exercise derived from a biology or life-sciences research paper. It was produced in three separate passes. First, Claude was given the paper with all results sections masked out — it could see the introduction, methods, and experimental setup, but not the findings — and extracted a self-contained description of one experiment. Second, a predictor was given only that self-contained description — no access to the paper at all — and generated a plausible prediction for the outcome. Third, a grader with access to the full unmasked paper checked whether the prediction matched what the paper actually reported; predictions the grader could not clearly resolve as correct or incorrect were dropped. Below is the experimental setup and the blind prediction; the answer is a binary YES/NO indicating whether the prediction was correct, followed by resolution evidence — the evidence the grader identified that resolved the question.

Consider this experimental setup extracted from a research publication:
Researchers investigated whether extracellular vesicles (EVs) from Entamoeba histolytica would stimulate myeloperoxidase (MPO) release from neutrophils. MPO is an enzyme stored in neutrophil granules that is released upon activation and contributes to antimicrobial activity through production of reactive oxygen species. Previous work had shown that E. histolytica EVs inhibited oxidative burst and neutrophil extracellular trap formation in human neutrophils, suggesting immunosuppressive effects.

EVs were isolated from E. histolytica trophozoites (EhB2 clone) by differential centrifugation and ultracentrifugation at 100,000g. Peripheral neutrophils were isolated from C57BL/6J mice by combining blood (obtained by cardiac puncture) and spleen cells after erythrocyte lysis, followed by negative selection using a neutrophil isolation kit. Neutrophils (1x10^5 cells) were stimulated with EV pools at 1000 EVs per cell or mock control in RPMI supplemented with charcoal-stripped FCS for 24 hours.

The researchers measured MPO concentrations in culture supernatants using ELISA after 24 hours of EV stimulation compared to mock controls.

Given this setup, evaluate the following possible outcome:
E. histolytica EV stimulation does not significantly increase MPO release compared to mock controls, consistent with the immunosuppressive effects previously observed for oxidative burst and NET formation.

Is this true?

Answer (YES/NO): YES